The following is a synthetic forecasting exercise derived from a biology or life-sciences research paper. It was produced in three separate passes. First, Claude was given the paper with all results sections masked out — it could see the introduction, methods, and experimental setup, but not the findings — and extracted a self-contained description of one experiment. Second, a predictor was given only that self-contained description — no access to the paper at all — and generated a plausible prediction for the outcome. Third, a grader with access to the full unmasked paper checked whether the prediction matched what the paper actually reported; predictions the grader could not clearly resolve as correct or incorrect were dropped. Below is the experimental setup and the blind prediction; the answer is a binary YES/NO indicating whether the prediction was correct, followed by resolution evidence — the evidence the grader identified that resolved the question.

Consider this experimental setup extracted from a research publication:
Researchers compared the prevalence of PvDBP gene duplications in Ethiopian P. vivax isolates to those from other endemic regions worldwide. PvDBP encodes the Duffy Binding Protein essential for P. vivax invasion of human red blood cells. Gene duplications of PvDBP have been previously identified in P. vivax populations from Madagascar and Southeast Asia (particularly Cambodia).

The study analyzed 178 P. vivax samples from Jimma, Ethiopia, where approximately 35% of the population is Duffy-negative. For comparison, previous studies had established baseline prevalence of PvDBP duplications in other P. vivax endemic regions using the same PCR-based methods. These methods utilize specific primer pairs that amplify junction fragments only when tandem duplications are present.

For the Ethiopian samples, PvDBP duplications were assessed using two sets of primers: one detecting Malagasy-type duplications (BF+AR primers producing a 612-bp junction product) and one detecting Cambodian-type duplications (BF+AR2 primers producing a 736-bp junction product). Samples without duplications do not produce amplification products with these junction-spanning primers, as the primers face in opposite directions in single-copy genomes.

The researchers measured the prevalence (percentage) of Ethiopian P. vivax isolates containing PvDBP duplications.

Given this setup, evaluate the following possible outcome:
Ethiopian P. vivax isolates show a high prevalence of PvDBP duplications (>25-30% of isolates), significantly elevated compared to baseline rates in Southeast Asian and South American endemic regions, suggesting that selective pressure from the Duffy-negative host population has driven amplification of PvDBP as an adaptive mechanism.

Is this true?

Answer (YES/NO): YES